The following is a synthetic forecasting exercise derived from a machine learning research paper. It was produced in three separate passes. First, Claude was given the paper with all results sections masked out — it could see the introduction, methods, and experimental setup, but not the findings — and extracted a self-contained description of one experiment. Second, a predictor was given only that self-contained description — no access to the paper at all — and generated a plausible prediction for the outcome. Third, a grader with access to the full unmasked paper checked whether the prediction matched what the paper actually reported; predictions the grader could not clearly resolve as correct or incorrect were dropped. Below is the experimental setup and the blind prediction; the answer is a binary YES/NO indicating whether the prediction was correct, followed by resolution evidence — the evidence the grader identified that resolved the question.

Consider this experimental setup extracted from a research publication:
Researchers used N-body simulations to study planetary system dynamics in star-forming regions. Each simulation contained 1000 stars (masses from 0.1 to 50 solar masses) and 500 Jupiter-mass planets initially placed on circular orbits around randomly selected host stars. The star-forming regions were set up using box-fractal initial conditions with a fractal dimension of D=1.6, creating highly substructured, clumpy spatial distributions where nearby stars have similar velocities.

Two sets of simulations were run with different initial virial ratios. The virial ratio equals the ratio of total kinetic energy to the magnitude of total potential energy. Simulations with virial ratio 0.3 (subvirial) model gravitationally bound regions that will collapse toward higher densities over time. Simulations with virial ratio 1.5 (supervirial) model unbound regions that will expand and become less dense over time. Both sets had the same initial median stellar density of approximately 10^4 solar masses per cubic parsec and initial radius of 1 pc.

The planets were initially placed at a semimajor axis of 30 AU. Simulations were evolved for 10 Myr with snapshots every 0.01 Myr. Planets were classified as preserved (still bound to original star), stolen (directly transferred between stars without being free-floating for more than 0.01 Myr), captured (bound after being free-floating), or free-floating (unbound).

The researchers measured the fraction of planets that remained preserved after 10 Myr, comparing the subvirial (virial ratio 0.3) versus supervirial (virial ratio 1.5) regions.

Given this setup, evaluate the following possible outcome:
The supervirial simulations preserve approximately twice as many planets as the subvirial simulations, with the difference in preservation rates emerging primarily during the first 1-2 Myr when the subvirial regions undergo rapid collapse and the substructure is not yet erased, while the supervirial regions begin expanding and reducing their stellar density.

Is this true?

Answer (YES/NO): NO